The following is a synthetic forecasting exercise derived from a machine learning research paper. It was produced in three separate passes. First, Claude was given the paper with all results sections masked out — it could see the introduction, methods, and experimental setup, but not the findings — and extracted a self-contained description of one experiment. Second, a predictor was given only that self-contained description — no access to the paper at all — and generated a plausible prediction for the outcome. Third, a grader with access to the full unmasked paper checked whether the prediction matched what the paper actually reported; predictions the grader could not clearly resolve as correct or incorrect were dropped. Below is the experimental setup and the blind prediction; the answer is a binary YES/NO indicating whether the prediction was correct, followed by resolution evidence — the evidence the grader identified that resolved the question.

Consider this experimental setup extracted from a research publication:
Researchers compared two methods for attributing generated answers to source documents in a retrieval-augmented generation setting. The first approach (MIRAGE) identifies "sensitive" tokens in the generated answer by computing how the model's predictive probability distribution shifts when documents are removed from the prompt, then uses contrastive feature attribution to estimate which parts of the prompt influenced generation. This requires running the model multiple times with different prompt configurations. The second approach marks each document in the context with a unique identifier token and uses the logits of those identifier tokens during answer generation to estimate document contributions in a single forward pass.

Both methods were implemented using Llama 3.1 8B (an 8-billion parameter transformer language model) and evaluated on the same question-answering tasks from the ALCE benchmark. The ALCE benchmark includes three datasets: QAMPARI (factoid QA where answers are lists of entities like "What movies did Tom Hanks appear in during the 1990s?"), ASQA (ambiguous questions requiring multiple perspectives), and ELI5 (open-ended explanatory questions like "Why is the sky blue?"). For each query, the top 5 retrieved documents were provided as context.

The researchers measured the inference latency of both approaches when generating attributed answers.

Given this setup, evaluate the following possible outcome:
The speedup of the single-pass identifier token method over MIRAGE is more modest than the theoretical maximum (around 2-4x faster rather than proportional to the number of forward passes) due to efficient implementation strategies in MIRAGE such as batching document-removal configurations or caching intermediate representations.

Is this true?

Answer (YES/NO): NO